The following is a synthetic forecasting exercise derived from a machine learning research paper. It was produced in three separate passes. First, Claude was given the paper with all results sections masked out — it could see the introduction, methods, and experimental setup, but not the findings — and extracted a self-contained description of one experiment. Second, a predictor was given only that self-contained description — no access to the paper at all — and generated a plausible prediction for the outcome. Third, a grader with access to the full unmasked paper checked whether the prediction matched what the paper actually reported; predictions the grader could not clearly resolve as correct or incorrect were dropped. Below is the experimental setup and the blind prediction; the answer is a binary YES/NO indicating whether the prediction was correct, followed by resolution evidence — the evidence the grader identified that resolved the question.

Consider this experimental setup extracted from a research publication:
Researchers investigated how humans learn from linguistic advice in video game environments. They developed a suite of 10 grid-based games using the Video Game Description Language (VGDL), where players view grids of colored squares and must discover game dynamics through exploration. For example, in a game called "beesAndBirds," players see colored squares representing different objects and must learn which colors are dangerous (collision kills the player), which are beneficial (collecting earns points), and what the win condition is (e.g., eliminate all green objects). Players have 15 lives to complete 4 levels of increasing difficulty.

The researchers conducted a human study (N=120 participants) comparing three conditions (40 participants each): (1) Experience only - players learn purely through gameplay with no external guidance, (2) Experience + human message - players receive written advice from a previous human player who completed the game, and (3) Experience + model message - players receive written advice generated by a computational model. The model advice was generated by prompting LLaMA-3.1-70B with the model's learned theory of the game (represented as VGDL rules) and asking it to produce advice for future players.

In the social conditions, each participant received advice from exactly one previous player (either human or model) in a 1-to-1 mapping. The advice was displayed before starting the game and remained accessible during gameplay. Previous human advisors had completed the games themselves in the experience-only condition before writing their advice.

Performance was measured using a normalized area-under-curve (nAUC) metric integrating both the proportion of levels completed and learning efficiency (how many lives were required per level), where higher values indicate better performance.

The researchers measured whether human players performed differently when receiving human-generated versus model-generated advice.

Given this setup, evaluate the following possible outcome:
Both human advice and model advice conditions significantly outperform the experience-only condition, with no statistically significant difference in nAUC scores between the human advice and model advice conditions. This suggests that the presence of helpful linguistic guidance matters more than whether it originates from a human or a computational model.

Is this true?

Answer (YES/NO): YES